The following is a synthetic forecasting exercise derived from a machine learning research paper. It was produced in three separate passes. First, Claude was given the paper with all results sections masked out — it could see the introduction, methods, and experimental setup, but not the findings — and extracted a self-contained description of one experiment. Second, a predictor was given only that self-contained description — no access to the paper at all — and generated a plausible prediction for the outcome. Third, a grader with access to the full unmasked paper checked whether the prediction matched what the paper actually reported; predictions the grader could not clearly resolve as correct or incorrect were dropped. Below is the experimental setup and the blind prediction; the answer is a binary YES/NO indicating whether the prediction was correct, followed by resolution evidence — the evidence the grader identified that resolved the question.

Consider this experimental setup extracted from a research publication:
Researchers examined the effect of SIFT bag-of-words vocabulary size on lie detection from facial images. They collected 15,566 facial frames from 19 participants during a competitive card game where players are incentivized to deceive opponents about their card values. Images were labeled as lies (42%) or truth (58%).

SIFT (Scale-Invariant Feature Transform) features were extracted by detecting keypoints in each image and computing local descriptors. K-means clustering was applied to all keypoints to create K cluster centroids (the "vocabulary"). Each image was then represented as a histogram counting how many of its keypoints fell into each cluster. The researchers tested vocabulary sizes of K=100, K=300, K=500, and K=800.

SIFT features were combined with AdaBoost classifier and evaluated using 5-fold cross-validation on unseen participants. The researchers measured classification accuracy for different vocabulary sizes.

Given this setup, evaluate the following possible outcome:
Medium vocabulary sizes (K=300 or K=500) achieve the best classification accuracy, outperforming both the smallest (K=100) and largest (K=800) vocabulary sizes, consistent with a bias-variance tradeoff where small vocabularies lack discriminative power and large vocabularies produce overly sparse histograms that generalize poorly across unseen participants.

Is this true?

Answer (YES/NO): NO